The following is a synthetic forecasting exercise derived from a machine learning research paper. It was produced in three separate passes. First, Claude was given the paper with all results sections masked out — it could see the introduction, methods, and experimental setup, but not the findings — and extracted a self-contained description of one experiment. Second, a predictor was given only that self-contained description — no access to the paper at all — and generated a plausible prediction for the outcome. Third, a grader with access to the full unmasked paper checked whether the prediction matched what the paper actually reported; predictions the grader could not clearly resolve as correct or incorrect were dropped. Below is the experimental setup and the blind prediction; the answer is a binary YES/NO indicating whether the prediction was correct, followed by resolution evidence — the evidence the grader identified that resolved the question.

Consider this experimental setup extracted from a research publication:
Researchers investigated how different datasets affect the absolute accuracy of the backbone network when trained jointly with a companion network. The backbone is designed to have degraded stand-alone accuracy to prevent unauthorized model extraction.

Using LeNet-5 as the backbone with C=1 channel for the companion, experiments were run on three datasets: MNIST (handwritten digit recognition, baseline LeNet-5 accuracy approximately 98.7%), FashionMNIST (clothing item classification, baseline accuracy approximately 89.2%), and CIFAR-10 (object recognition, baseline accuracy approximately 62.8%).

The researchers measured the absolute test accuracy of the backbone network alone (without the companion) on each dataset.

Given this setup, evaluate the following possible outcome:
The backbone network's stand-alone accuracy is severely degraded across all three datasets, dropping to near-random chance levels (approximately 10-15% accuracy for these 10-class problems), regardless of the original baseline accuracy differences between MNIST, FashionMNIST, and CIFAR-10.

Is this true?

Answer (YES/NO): NO